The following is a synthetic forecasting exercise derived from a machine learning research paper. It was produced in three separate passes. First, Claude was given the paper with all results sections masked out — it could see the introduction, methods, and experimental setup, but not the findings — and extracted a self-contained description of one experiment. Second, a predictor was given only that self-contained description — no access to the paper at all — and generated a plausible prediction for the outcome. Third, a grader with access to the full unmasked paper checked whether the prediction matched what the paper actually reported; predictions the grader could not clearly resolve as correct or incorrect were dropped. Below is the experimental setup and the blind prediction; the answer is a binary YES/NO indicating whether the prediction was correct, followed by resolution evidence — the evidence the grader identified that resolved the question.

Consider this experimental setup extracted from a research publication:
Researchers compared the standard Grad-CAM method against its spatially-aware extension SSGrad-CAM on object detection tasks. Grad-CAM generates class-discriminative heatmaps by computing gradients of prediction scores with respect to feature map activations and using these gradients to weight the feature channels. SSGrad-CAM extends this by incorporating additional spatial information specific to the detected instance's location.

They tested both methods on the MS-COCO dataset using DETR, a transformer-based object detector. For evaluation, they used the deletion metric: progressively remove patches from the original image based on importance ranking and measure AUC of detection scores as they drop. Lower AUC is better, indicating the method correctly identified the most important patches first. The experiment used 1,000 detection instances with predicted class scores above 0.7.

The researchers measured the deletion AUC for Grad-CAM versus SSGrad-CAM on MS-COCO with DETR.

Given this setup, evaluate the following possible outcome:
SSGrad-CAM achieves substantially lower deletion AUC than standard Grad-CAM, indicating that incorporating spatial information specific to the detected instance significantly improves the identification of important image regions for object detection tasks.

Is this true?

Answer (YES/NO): YES